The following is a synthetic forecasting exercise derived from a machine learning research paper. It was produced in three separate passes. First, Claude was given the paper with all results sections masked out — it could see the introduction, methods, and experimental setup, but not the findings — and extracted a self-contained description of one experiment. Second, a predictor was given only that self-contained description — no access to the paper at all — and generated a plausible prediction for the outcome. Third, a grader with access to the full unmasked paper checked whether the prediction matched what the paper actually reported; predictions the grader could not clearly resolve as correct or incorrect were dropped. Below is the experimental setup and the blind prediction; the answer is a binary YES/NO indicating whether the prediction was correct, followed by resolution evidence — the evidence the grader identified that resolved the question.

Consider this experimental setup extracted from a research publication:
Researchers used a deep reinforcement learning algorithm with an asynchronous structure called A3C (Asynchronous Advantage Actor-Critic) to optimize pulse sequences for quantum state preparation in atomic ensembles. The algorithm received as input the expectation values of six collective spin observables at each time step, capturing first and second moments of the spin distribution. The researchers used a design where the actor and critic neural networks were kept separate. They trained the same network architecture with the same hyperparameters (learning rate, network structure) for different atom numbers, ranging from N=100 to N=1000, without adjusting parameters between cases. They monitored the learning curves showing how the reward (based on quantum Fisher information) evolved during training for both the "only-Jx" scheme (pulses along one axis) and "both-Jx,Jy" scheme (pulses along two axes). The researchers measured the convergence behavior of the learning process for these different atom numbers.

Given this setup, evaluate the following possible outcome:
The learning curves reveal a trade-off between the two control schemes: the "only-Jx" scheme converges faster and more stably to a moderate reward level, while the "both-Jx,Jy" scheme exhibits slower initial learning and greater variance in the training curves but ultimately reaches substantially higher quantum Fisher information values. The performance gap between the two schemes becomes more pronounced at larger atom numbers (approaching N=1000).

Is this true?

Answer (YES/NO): NO